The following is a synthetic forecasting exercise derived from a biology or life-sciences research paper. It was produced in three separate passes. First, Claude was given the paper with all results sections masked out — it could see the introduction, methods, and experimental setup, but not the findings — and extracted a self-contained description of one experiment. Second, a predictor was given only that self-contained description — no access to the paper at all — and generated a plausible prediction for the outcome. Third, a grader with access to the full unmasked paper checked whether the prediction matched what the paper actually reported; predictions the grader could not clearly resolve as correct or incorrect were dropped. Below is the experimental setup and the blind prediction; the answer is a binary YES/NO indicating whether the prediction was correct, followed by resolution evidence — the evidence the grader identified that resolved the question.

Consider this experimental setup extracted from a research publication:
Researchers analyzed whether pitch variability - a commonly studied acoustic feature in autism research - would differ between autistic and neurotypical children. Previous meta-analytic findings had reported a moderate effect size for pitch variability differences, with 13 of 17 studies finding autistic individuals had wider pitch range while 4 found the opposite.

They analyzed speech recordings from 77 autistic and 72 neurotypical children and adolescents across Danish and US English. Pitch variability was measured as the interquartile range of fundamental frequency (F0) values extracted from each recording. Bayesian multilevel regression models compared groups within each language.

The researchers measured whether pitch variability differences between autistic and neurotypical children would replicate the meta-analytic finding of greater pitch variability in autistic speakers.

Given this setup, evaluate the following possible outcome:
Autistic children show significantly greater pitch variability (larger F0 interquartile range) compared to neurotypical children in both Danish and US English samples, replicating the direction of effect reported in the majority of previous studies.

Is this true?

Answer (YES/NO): NO